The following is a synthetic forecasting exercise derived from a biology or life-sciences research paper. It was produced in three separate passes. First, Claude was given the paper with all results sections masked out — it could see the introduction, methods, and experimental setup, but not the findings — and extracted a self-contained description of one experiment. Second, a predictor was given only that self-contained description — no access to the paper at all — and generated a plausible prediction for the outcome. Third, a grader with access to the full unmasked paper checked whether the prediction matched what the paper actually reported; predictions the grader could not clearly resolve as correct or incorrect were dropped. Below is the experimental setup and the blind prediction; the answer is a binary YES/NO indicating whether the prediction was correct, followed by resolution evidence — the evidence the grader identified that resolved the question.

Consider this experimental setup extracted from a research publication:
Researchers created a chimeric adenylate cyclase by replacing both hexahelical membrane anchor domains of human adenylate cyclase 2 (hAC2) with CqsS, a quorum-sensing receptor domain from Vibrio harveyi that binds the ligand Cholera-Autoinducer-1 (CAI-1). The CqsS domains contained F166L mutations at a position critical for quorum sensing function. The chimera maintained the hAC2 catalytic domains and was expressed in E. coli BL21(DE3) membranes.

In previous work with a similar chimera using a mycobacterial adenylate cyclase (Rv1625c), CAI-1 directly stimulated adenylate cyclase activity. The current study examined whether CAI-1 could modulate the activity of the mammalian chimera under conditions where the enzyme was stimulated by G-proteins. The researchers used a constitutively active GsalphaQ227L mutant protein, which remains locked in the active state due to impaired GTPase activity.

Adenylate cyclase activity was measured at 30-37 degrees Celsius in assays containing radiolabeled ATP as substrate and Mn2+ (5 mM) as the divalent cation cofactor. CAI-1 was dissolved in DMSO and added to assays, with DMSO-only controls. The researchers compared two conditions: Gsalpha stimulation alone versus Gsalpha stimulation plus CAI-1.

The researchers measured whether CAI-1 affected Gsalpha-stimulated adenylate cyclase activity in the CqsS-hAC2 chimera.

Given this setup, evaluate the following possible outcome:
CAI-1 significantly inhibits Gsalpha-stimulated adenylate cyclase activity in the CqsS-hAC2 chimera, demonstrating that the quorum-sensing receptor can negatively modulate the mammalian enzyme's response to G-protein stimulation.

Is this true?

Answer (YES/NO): YES